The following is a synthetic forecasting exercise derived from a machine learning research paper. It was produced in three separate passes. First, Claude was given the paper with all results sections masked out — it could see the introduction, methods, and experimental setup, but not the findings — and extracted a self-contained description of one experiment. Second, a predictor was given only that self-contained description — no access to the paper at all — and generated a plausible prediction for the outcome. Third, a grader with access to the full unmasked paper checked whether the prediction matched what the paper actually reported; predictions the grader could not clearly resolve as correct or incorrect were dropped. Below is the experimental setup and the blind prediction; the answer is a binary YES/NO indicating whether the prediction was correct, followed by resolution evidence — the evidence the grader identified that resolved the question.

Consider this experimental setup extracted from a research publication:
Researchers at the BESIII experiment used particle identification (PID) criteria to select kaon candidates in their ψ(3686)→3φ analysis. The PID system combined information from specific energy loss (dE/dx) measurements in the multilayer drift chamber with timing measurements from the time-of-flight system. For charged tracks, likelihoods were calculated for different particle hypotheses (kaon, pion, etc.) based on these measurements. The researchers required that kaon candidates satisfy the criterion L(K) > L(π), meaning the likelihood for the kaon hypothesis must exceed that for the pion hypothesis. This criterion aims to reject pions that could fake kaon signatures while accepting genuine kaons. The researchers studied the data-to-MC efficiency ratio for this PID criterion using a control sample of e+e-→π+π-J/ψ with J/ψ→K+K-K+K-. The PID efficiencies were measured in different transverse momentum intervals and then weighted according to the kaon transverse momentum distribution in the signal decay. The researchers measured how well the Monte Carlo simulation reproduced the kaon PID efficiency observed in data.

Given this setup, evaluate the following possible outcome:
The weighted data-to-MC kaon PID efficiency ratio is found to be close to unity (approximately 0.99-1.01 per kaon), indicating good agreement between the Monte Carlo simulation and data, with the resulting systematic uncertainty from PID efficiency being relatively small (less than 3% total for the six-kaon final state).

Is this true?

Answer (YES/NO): YES